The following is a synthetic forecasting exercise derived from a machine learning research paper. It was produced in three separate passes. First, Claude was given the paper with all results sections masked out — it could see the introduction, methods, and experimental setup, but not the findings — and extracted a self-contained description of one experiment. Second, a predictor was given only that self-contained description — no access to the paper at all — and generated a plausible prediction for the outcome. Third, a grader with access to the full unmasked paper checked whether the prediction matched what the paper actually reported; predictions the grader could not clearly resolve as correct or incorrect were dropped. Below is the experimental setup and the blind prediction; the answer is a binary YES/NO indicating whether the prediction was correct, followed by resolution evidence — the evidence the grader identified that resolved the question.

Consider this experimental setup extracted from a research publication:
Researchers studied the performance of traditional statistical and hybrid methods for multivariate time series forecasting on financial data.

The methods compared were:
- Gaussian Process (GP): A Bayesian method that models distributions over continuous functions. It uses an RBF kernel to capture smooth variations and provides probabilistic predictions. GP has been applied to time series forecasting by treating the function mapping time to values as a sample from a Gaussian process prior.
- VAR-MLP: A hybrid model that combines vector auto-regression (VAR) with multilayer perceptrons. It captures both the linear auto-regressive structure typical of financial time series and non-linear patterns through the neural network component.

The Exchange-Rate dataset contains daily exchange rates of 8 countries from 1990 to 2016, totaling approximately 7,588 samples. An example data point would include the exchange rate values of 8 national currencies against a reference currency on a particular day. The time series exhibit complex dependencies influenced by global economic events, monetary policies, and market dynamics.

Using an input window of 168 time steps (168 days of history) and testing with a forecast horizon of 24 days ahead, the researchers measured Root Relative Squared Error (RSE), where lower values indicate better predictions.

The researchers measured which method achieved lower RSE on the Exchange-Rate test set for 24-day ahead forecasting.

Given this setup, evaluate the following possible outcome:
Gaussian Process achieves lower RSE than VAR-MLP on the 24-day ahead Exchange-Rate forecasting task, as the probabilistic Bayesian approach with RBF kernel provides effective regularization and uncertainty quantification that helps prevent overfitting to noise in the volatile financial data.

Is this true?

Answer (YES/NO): NO